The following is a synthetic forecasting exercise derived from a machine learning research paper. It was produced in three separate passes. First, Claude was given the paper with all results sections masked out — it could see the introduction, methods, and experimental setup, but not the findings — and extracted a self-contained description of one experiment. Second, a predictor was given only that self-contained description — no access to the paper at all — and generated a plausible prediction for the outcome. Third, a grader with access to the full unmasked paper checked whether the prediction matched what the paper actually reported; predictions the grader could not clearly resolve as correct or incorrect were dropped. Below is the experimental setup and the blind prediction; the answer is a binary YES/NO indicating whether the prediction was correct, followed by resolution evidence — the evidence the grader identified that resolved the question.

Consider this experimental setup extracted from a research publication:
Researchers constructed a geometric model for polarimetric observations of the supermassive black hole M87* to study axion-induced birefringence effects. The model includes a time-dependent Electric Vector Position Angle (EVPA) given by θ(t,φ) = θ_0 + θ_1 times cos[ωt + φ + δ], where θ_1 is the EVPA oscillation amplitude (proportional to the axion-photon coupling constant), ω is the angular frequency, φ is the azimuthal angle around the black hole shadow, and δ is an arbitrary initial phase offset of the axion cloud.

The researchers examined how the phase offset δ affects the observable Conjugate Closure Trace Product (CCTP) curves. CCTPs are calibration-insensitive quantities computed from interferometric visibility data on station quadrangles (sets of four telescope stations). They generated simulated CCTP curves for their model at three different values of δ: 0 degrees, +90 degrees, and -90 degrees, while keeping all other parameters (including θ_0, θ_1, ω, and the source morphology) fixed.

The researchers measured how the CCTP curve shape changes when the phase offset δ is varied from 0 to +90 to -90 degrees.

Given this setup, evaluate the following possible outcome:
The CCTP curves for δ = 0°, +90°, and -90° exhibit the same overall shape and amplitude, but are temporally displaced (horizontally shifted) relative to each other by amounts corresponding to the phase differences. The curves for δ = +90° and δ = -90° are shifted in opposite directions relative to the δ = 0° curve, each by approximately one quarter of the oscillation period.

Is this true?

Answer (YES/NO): NO